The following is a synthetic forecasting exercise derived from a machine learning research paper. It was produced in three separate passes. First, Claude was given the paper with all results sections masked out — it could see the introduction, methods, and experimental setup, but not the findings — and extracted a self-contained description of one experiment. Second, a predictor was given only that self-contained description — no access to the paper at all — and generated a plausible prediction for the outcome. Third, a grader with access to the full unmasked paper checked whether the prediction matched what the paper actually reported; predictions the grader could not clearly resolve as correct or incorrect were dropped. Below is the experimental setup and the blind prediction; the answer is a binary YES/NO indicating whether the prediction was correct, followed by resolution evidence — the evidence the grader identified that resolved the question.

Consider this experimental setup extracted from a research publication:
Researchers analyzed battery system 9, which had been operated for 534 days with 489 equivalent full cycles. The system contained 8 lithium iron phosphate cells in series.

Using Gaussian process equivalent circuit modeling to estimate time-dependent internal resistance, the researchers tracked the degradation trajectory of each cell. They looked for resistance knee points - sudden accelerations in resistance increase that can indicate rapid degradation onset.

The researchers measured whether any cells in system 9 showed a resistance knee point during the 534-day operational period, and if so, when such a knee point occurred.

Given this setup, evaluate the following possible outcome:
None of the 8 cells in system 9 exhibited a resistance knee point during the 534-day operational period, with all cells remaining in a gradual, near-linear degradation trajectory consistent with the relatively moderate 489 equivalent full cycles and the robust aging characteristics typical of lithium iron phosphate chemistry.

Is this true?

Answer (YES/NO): NO